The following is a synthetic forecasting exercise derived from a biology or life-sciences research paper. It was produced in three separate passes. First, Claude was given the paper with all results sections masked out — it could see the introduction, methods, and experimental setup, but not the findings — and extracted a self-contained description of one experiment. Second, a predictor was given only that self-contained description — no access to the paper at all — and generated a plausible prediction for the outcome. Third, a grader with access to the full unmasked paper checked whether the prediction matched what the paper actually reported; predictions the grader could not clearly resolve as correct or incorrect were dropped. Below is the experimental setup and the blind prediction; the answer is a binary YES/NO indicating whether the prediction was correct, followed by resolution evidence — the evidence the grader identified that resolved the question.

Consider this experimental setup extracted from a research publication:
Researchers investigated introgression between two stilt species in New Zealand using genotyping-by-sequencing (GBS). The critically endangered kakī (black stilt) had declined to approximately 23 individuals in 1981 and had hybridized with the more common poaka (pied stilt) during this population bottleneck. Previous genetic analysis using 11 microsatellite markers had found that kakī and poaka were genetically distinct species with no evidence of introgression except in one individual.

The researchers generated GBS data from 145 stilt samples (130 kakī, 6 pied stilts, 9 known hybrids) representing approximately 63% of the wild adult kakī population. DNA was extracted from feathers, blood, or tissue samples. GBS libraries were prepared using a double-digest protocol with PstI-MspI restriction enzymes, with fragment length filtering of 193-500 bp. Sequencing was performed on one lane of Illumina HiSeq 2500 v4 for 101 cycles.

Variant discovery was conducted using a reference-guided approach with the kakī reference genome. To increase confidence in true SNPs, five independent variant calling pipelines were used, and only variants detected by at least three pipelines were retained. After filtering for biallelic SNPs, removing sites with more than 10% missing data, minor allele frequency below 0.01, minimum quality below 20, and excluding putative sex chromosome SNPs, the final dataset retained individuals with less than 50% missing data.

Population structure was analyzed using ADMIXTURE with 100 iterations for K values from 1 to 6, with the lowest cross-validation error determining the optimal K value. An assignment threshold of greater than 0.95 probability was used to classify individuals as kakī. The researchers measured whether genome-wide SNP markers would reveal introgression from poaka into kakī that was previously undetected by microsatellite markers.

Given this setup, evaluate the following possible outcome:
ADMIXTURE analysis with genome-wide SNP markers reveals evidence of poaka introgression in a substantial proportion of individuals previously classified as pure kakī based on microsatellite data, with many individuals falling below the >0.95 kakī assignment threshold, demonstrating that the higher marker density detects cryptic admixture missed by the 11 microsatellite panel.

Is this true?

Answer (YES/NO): NO